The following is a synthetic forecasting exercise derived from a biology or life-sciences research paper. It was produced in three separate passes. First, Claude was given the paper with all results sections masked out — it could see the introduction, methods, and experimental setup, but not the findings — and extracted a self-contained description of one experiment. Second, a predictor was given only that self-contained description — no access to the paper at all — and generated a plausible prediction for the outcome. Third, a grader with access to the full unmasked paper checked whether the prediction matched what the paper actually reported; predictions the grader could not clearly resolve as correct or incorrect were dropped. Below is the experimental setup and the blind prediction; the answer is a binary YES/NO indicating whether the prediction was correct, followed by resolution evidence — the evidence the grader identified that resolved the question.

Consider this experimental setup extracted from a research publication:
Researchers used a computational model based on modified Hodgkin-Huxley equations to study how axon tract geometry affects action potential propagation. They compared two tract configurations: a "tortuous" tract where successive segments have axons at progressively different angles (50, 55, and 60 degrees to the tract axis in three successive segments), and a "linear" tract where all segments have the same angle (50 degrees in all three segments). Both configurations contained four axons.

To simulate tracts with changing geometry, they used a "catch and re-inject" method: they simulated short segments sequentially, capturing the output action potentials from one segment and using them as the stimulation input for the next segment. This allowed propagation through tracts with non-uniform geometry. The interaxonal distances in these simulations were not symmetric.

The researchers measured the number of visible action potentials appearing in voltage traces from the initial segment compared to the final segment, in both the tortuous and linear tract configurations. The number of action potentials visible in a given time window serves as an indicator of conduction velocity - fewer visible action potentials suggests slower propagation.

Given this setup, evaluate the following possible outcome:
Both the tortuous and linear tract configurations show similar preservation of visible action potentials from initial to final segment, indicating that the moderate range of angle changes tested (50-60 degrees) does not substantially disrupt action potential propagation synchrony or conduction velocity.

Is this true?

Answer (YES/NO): NO